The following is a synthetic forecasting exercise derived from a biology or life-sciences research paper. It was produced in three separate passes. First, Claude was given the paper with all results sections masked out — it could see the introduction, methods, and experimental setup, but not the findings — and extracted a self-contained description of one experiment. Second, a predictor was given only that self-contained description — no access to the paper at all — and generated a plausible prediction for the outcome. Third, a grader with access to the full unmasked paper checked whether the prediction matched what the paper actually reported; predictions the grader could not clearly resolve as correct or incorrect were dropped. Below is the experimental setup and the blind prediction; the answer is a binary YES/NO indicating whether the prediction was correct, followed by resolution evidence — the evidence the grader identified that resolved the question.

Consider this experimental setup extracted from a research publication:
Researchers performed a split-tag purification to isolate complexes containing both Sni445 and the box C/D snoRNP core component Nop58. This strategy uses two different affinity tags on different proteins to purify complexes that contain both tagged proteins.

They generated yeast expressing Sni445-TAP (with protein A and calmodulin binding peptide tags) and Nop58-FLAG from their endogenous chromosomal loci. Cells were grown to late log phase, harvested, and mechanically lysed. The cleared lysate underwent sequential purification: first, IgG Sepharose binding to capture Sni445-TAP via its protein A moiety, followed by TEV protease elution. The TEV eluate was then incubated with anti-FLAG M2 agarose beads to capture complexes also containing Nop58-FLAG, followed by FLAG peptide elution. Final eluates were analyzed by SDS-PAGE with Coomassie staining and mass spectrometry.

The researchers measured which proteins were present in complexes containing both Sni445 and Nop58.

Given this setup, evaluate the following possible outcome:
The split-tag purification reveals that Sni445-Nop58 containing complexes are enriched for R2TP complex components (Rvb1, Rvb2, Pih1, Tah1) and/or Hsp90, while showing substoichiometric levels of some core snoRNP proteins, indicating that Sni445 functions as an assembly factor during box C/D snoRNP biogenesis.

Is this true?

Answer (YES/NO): NO